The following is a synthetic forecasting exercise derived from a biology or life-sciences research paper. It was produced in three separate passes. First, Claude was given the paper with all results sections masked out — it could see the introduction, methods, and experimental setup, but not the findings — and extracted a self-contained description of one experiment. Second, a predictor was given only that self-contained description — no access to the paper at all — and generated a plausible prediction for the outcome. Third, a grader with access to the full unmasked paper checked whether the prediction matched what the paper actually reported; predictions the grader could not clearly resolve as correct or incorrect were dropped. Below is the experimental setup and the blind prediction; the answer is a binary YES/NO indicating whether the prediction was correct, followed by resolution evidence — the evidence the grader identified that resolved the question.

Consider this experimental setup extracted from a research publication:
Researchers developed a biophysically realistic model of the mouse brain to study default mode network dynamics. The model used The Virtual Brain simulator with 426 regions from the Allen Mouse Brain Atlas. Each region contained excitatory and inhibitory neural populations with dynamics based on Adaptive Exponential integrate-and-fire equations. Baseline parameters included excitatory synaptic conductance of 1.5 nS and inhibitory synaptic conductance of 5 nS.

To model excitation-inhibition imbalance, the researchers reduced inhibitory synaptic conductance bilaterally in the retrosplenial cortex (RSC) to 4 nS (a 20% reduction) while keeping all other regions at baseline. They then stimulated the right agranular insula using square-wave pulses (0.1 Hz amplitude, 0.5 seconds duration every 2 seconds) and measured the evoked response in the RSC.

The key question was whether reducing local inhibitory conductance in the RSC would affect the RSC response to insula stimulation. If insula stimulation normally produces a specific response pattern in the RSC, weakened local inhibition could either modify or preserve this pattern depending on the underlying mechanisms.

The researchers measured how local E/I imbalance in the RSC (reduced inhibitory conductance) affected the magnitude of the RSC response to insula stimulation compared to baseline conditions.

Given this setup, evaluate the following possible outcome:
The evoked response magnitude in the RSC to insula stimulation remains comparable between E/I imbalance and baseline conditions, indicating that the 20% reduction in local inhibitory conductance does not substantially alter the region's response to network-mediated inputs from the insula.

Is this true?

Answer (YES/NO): NO